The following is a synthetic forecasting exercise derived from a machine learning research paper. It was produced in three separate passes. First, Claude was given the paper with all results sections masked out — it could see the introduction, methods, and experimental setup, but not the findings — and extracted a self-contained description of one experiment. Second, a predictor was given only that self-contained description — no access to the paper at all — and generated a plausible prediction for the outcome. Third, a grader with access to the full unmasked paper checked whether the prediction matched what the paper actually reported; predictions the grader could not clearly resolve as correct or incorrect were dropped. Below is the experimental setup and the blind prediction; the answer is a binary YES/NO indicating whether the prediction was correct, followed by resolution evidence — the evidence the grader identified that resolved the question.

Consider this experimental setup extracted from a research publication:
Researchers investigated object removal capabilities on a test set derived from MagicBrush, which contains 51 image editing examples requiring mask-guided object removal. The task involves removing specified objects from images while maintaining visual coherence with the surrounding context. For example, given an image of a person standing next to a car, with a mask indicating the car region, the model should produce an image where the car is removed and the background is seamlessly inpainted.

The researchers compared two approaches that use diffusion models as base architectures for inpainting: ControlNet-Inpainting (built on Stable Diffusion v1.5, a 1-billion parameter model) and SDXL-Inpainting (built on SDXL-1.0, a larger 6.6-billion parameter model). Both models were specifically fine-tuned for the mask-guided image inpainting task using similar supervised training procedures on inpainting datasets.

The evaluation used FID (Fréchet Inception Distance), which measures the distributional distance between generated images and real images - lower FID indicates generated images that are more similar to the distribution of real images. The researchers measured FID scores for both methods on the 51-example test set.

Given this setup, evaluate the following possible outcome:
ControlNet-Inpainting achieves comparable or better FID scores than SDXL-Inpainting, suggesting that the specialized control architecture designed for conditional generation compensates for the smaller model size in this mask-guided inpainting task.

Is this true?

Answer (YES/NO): NO